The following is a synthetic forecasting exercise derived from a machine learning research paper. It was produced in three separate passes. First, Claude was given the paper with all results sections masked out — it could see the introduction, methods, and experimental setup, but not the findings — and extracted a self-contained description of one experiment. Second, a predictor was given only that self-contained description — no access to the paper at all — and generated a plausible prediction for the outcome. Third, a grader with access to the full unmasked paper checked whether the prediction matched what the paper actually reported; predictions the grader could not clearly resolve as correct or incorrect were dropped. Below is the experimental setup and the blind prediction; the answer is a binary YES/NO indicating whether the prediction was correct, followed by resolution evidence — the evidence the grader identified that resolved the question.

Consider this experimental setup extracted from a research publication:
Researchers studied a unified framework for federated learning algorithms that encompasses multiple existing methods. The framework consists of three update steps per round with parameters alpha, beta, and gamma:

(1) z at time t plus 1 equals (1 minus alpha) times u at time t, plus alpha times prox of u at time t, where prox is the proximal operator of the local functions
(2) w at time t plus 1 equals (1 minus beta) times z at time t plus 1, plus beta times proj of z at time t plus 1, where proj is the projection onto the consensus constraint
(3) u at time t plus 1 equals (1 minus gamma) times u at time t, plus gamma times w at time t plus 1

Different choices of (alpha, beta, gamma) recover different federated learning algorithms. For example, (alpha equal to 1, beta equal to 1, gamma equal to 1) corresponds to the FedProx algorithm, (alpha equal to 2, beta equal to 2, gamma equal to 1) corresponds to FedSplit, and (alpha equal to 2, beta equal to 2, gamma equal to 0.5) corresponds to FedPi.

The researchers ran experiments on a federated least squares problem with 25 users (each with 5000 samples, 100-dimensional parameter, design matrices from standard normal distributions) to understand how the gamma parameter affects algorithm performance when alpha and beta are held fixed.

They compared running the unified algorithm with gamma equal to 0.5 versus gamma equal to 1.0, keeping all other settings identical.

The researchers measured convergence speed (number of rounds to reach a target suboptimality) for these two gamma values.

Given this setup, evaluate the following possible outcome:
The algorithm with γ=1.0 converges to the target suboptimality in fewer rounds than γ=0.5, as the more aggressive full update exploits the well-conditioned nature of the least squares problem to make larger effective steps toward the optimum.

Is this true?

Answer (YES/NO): YES